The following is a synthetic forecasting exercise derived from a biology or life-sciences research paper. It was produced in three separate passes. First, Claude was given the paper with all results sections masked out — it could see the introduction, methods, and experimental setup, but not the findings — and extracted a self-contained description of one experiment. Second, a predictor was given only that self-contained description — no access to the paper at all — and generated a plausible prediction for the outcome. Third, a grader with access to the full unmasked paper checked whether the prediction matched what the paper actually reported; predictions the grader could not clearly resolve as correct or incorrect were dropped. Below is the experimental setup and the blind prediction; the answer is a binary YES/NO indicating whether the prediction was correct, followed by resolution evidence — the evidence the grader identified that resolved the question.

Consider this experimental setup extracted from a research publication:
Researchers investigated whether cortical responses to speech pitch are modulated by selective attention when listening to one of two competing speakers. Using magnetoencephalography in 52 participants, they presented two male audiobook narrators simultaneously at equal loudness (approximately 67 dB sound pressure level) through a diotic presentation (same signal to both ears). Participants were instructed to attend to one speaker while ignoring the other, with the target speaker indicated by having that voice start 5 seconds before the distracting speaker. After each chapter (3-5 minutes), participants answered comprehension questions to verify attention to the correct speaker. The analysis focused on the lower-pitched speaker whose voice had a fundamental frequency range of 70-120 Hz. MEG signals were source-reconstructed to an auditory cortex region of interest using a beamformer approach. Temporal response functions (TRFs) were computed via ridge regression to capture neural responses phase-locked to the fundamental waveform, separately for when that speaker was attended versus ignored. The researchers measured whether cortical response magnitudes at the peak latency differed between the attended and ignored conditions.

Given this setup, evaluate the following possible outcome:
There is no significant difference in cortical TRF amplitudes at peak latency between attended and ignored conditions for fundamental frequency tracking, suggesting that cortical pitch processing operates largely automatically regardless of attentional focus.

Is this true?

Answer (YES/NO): NO